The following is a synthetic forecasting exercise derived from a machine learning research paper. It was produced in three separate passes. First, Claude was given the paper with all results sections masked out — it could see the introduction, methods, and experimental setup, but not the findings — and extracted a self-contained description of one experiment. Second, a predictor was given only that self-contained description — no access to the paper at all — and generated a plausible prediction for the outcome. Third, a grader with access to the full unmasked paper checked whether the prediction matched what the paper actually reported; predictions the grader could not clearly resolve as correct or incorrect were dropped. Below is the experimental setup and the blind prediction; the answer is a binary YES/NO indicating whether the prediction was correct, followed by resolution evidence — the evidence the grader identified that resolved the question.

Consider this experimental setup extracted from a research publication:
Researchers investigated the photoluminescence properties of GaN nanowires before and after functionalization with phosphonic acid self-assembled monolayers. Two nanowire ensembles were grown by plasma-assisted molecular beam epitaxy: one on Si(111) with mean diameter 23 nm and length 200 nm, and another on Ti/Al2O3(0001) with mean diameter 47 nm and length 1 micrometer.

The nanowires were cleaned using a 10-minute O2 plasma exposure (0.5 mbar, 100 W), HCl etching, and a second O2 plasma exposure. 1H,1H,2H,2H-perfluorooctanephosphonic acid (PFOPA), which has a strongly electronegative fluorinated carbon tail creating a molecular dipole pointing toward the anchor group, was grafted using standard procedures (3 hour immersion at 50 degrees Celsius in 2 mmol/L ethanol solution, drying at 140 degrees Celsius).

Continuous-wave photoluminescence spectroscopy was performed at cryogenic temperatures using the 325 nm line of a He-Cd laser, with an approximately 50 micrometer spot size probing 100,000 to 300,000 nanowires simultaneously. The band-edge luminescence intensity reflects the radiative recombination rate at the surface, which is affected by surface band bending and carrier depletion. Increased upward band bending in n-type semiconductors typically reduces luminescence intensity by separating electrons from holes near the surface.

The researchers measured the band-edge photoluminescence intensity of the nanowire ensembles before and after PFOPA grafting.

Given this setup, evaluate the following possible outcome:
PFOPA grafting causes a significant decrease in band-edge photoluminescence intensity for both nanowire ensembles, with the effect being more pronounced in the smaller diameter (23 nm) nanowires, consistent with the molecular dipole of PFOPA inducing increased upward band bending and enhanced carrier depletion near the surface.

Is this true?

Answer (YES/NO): NO